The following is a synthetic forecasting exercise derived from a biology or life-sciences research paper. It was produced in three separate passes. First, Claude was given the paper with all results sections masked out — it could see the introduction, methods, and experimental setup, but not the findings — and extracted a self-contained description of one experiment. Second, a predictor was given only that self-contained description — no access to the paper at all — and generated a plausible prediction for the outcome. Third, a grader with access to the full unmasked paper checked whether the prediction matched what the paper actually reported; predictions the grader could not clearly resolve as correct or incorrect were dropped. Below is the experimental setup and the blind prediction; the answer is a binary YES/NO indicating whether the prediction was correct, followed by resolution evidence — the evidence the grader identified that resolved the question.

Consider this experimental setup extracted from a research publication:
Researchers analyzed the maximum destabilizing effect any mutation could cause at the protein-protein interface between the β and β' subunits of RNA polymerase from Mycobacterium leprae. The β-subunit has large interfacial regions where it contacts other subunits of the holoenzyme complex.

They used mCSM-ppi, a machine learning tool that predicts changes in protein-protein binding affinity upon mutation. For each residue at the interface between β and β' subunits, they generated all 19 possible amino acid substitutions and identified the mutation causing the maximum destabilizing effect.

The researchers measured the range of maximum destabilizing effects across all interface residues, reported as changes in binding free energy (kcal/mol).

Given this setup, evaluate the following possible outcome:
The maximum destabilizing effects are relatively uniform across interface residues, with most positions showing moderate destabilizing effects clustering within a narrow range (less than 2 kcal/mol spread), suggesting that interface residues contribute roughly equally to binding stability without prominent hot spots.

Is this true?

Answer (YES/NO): NO